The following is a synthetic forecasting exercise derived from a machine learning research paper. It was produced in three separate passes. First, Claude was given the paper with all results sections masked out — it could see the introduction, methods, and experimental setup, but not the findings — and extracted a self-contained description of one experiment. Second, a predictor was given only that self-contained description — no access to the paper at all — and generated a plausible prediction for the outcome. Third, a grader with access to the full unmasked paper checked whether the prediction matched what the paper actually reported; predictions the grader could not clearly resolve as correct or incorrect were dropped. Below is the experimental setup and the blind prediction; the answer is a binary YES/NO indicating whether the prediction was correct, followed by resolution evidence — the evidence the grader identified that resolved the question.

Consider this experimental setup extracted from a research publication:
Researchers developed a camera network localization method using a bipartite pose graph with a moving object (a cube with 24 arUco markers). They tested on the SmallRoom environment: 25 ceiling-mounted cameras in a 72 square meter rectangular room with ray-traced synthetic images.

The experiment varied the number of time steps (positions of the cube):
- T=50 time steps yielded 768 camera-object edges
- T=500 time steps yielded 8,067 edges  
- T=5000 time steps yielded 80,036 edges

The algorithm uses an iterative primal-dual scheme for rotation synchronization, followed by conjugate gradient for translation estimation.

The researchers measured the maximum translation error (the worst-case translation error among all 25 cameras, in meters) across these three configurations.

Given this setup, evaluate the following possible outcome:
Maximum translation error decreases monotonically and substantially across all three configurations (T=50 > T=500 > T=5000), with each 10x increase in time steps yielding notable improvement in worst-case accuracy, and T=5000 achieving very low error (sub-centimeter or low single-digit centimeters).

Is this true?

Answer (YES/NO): NO